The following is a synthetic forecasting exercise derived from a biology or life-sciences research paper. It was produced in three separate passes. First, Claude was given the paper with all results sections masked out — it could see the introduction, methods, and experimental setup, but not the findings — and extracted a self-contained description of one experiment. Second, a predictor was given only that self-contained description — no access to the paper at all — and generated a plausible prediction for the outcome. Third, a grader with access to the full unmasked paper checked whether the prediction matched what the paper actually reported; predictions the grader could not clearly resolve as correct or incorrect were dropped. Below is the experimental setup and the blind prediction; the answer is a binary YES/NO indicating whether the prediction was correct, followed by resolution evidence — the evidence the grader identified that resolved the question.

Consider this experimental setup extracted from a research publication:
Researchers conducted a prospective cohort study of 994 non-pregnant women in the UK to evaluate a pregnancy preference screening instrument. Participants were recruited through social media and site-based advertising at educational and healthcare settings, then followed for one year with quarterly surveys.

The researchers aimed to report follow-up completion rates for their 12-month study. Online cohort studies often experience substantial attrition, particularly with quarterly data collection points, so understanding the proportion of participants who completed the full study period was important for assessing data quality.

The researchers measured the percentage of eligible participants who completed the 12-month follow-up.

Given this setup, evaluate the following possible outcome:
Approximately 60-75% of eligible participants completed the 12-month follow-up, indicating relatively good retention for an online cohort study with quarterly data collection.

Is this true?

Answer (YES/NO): NO